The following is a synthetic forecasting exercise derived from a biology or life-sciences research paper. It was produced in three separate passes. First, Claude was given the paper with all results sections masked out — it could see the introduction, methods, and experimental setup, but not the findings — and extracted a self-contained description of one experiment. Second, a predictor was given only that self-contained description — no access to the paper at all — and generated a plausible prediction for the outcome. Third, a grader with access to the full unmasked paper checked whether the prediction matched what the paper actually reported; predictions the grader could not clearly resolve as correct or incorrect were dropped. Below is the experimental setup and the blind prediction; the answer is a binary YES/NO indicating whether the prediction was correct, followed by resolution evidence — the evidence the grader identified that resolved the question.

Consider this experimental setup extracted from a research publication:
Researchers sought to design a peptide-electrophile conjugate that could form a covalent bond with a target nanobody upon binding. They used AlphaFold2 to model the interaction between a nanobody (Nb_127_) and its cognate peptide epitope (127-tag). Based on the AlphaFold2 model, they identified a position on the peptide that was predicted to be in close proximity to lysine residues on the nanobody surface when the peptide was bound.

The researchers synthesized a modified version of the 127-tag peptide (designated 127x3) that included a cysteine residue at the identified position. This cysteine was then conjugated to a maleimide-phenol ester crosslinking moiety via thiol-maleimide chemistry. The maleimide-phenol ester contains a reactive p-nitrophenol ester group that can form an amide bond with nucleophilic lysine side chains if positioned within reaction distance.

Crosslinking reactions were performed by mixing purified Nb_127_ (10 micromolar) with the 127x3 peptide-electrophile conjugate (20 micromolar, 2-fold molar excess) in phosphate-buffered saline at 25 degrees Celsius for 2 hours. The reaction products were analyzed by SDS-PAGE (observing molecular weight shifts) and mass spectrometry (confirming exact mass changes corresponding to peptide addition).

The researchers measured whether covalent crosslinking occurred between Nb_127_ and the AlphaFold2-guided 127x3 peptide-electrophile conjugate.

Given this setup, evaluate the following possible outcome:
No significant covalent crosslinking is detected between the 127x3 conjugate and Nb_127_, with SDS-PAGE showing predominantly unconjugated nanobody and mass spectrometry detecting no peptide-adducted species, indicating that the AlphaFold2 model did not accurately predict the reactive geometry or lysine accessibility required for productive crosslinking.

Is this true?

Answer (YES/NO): NO